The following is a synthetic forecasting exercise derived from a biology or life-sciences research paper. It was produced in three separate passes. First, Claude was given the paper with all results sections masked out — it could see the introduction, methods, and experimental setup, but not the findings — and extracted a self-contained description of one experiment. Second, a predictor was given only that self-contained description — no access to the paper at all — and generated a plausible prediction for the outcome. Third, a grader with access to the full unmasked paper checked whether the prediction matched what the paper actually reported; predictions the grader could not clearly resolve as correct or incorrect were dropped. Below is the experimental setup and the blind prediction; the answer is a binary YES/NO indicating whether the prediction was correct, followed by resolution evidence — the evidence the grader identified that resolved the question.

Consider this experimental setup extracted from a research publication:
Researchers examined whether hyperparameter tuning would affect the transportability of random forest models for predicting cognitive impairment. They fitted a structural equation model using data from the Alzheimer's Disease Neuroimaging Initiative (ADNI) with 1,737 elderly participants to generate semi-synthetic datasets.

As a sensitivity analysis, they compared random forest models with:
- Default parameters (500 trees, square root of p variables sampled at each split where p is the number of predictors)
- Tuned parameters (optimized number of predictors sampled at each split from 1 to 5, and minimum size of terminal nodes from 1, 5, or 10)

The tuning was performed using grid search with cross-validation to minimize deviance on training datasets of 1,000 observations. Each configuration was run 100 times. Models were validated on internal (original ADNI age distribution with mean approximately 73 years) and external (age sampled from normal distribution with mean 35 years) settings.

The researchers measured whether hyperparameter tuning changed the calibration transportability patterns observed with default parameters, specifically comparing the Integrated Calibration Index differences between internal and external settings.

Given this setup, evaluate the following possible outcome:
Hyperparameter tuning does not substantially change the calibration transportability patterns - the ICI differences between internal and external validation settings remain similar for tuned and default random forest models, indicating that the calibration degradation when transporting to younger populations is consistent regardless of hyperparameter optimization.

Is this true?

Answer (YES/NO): YES